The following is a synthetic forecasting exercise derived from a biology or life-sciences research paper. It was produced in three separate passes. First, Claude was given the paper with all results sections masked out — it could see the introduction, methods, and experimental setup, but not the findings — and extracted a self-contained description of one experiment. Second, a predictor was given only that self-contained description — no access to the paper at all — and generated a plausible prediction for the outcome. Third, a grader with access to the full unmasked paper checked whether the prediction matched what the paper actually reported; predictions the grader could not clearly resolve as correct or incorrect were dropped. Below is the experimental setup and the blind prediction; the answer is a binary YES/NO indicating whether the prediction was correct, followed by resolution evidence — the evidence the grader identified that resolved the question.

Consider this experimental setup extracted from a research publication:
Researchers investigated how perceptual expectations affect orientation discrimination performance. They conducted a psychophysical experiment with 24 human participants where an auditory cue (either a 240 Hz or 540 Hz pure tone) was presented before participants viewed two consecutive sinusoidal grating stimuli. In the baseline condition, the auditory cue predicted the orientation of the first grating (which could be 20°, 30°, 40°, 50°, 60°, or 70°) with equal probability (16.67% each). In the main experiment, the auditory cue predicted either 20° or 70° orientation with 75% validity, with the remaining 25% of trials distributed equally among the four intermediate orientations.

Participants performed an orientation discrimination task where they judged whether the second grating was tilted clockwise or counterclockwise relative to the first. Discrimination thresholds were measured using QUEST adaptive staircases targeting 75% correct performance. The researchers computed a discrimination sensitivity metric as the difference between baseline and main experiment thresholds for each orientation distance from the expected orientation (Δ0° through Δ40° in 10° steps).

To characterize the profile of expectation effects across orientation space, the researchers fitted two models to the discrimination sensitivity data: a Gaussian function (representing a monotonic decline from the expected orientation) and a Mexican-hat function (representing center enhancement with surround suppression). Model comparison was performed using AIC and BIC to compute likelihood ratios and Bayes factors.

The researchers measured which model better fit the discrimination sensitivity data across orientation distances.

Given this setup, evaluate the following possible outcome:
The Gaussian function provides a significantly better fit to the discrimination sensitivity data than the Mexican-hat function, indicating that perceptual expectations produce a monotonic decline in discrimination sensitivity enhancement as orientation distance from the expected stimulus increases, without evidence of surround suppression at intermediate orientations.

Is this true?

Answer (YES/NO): NO